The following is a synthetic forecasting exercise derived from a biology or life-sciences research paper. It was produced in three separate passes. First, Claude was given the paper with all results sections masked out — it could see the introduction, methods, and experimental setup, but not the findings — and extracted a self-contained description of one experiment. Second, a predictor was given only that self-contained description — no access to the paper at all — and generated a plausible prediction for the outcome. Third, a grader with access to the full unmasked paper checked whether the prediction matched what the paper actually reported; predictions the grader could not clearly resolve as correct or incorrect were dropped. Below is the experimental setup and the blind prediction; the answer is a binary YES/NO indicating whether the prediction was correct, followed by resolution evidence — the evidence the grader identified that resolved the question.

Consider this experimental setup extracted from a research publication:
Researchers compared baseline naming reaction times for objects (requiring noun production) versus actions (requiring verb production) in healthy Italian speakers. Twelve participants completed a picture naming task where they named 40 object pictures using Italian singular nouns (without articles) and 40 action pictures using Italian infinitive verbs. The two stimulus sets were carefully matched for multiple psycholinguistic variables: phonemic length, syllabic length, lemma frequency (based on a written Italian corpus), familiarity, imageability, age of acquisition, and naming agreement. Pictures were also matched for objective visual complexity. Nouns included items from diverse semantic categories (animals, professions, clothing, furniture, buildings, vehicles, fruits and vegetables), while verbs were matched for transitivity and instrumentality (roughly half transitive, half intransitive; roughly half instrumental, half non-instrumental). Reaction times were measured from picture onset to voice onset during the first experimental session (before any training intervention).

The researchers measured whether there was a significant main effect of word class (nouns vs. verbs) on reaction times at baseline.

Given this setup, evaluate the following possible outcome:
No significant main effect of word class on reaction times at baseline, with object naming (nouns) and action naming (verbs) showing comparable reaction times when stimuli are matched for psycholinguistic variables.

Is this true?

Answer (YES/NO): NO